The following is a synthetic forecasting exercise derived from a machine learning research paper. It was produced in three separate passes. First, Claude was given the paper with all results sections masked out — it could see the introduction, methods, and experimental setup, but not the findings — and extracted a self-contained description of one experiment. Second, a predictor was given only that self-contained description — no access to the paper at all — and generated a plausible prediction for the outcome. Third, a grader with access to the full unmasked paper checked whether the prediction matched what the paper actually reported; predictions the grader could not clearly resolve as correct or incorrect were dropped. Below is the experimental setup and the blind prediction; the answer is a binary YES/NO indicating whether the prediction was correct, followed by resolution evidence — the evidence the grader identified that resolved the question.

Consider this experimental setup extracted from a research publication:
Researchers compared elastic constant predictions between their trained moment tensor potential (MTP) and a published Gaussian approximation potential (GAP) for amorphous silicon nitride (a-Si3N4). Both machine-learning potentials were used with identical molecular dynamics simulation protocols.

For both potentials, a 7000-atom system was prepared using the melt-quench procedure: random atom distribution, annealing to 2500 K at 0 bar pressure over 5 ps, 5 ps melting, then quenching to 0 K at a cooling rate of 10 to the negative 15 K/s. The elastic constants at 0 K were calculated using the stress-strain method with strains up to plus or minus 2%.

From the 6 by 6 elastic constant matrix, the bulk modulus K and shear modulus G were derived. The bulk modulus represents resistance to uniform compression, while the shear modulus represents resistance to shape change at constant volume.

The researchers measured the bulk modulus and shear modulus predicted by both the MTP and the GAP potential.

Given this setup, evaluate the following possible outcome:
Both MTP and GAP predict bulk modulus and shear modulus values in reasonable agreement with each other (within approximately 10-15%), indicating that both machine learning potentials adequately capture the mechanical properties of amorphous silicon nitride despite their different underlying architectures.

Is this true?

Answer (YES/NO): NO